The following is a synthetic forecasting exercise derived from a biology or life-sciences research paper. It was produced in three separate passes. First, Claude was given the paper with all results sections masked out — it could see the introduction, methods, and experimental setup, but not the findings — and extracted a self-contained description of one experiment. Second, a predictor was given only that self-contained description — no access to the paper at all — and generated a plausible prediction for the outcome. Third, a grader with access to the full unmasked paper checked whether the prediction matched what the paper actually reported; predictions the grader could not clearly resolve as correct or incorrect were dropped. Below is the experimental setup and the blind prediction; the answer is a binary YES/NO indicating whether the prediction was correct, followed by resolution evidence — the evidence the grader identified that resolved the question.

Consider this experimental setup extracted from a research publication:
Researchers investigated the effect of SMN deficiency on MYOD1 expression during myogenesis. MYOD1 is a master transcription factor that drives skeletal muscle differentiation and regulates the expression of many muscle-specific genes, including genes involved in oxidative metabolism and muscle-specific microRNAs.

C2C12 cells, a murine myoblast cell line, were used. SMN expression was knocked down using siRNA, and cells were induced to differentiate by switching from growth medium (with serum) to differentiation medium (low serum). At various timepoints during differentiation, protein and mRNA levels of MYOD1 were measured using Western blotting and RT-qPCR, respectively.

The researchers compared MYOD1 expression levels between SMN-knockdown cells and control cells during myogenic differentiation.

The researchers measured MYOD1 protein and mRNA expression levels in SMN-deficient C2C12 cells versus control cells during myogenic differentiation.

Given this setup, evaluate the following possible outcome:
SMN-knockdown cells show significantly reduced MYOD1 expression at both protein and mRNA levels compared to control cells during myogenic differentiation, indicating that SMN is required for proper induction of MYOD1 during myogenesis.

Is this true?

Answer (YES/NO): YES